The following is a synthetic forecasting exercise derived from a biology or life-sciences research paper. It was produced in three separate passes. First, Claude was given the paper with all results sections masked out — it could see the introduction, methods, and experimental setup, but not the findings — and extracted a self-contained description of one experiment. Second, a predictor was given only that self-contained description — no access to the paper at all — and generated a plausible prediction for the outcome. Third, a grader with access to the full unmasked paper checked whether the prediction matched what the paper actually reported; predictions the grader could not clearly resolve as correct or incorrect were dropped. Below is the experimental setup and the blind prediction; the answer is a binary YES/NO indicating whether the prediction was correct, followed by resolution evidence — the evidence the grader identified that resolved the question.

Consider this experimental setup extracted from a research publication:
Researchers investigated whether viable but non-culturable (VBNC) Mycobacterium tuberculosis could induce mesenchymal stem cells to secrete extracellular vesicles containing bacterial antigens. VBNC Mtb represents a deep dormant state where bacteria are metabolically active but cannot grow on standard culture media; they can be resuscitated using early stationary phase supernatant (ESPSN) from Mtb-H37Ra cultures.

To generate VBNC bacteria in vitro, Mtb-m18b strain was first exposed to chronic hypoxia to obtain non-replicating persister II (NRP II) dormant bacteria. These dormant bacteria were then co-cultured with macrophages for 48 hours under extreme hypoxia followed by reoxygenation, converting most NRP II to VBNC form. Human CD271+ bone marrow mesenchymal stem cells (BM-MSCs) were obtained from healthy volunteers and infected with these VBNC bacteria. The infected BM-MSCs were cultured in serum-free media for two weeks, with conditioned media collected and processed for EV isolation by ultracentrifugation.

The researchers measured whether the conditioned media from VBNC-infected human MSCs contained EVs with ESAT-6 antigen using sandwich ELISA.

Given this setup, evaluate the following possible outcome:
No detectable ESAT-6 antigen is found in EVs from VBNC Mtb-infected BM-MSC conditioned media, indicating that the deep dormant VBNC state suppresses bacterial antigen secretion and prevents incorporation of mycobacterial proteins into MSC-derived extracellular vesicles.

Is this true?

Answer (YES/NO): NO